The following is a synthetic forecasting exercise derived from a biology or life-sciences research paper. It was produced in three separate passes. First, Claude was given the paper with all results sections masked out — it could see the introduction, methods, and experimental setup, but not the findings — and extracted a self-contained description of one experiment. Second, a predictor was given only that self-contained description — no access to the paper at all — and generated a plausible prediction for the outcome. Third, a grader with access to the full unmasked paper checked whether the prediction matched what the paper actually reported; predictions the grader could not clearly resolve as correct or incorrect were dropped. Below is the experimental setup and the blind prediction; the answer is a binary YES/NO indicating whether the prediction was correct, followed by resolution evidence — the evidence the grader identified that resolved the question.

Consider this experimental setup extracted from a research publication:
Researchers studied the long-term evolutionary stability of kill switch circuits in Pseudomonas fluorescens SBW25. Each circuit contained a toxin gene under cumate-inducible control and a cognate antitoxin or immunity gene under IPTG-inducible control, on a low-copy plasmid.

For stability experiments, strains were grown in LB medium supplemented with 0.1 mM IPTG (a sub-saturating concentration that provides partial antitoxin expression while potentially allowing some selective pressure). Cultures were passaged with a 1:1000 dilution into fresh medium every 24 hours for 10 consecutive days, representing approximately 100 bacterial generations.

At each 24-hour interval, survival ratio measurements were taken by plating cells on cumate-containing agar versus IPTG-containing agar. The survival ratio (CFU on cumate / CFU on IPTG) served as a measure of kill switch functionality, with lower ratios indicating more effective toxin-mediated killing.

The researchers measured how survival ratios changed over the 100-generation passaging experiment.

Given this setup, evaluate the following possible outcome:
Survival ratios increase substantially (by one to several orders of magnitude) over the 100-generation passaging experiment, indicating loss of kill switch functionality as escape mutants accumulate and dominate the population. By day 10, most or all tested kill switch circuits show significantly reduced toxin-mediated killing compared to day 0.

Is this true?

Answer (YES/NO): NO